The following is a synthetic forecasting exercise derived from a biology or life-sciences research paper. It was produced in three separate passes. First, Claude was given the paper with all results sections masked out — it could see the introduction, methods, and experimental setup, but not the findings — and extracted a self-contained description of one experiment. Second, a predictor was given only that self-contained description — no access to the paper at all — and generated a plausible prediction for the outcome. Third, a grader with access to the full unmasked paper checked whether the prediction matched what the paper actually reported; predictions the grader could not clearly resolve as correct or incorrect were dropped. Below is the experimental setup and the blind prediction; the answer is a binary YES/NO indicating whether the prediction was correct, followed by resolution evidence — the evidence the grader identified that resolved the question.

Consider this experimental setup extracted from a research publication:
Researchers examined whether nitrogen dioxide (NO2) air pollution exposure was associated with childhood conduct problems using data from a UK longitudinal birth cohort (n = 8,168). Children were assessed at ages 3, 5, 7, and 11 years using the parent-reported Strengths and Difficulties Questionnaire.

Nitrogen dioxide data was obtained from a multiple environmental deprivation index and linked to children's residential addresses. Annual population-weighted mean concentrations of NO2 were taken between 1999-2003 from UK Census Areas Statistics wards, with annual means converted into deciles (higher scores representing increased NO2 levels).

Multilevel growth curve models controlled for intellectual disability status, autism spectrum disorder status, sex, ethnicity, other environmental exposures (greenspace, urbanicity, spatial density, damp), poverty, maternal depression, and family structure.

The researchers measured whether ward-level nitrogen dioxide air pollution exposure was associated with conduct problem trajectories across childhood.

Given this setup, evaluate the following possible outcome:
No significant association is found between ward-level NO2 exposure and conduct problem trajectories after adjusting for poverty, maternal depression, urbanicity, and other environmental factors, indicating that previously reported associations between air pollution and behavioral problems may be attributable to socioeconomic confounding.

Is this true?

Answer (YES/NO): NO